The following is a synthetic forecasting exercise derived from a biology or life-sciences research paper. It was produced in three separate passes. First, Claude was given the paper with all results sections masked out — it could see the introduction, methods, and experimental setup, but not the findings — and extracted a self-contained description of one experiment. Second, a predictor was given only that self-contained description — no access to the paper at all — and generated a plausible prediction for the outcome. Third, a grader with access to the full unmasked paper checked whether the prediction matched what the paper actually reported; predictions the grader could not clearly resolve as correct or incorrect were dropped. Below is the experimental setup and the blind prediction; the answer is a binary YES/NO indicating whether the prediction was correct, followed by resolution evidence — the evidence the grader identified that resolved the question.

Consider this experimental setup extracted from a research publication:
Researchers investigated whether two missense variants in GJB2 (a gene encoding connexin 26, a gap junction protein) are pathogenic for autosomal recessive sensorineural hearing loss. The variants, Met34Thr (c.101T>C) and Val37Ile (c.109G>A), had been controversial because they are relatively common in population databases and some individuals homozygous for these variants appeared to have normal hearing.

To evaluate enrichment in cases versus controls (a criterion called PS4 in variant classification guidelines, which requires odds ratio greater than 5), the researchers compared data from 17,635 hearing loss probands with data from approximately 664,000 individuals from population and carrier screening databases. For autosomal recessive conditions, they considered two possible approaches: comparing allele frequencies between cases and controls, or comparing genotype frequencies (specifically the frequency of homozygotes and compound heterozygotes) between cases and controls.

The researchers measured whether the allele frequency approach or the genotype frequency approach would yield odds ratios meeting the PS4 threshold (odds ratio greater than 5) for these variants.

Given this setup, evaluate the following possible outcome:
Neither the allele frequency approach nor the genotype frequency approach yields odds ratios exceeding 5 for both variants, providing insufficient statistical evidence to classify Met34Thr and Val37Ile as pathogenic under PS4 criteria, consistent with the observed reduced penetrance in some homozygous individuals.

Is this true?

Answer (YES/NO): NO